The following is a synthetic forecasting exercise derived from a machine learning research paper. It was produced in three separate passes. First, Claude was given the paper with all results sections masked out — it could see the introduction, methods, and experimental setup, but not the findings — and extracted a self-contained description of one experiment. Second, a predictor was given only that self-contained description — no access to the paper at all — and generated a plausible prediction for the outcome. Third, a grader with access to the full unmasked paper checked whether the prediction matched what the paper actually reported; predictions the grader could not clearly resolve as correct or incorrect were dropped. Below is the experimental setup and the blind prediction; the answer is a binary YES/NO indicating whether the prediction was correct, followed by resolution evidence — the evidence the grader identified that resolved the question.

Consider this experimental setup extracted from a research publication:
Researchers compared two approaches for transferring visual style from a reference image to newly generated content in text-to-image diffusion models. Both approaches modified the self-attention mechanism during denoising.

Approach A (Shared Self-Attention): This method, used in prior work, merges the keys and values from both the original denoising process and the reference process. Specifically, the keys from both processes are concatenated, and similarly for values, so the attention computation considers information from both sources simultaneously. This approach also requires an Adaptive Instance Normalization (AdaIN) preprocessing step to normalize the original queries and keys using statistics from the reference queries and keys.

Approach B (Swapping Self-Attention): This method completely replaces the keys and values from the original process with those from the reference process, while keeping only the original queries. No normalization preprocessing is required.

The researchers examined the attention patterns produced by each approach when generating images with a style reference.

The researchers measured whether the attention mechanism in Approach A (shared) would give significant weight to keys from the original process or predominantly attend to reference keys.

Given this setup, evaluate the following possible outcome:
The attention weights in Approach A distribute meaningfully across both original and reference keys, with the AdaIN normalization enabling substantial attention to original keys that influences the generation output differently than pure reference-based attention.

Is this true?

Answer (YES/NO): YES